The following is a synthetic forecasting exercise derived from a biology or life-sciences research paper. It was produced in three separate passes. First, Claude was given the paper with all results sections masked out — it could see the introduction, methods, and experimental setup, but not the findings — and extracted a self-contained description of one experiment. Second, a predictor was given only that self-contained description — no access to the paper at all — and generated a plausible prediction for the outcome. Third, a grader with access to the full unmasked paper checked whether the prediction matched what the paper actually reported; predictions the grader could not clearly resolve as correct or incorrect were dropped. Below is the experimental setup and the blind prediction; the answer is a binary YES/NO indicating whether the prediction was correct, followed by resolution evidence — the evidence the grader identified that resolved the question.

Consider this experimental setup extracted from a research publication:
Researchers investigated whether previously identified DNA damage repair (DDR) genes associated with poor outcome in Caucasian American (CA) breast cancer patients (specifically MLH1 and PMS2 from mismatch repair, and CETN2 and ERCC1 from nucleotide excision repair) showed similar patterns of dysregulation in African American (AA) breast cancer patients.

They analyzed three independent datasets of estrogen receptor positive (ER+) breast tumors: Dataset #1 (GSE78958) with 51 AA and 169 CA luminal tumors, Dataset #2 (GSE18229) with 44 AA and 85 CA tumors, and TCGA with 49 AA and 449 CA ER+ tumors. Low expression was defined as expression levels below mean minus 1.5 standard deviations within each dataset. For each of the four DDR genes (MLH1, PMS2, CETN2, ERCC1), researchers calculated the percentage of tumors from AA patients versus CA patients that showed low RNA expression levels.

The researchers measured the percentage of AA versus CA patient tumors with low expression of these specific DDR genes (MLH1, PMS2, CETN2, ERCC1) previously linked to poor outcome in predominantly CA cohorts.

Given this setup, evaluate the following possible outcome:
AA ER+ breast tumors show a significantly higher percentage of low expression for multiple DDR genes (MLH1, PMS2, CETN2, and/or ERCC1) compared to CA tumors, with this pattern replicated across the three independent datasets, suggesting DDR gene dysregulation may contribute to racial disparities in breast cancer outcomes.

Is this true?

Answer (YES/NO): NO